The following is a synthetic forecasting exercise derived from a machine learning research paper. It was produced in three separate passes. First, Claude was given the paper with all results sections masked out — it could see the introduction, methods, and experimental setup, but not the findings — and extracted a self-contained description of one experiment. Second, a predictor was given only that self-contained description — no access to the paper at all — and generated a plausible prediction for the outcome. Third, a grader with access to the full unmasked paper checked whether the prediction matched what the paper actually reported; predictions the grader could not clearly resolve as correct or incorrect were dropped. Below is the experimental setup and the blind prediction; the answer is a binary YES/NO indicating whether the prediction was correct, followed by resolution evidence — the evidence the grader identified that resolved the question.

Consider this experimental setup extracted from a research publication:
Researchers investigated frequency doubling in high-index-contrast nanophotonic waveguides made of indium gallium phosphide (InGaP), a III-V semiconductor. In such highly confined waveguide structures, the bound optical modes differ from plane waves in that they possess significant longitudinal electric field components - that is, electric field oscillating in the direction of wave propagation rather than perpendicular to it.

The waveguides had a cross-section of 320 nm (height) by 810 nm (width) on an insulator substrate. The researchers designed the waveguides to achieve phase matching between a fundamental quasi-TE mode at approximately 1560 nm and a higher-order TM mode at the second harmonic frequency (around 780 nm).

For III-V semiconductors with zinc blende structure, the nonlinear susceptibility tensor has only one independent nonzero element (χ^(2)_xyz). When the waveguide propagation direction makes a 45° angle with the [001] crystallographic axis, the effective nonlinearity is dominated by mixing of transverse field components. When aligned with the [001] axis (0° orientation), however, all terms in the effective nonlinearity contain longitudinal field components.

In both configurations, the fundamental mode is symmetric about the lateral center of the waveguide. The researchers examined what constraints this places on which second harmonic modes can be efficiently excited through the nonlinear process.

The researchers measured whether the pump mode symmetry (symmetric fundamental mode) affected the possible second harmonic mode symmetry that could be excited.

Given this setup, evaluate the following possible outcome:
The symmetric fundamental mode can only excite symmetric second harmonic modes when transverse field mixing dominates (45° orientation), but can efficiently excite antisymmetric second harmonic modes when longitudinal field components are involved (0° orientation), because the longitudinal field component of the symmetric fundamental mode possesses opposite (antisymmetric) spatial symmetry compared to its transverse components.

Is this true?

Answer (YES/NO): NO